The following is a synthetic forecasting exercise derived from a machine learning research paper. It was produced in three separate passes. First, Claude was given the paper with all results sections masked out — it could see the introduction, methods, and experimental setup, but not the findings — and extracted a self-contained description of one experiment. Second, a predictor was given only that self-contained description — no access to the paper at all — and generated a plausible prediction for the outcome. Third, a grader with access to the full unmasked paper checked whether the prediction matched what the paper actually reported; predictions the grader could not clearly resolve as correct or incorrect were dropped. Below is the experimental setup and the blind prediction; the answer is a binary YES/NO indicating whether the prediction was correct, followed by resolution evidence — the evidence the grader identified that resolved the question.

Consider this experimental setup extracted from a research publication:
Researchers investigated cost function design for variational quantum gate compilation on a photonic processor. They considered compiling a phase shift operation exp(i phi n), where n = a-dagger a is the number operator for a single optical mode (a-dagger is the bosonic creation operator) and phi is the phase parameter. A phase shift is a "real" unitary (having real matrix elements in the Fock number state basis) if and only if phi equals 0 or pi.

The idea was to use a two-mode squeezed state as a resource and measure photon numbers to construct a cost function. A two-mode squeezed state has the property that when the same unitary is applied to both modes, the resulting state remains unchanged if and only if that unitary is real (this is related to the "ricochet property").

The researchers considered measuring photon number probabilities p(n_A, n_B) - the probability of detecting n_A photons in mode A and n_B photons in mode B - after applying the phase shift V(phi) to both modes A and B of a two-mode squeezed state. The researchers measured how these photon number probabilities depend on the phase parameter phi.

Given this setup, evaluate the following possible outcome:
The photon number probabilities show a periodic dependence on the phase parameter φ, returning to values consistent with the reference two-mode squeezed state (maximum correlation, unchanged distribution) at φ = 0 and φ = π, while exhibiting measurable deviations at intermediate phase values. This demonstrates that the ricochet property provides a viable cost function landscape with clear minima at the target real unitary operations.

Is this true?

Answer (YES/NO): NO